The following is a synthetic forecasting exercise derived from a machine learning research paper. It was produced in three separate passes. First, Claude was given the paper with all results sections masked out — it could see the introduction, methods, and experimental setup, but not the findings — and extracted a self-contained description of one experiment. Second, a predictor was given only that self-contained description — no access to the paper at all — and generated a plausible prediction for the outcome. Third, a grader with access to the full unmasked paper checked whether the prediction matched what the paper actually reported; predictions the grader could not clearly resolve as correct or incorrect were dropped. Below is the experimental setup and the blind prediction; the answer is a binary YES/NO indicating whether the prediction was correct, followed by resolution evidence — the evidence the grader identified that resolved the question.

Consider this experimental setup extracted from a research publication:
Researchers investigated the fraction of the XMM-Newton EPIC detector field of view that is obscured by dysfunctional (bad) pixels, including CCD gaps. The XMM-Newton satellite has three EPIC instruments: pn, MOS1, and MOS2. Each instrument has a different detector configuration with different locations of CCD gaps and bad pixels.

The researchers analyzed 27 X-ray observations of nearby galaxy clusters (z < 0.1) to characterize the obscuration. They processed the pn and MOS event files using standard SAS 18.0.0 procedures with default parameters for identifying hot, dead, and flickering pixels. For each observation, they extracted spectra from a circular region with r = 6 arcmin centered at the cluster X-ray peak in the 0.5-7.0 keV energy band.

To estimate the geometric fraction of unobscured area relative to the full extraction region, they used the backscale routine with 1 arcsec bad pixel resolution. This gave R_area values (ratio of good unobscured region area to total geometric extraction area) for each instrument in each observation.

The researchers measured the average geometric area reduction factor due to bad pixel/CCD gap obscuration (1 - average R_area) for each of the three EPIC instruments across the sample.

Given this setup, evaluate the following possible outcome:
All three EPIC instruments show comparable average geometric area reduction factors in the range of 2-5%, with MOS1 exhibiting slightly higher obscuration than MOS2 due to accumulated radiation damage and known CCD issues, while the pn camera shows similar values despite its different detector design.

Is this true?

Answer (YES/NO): NO